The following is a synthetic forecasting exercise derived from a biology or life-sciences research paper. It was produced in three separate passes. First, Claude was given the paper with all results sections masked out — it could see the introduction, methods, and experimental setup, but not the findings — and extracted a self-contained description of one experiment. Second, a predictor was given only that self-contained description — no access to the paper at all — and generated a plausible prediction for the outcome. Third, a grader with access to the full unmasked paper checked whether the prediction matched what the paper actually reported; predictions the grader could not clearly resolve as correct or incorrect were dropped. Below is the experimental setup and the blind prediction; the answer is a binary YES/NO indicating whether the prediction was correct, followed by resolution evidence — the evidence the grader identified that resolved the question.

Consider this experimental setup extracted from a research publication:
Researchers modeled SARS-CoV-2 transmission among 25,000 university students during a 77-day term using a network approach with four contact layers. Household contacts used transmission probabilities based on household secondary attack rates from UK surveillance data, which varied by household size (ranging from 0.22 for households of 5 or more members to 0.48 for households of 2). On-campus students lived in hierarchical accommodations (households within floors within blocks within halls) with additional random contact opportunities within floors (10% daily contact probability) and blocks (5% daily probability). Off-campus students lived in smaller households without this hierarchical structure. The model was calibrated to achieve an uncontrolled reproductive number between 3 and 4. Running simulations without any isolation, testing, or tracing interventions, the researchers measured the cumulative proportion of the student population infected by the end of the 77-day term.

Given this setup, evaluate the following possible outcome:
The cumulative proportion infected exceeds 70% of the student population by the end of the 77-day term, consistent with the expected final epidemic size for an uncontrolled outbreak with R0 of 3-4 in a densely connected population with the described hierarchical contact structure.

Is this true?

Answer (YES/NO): NO